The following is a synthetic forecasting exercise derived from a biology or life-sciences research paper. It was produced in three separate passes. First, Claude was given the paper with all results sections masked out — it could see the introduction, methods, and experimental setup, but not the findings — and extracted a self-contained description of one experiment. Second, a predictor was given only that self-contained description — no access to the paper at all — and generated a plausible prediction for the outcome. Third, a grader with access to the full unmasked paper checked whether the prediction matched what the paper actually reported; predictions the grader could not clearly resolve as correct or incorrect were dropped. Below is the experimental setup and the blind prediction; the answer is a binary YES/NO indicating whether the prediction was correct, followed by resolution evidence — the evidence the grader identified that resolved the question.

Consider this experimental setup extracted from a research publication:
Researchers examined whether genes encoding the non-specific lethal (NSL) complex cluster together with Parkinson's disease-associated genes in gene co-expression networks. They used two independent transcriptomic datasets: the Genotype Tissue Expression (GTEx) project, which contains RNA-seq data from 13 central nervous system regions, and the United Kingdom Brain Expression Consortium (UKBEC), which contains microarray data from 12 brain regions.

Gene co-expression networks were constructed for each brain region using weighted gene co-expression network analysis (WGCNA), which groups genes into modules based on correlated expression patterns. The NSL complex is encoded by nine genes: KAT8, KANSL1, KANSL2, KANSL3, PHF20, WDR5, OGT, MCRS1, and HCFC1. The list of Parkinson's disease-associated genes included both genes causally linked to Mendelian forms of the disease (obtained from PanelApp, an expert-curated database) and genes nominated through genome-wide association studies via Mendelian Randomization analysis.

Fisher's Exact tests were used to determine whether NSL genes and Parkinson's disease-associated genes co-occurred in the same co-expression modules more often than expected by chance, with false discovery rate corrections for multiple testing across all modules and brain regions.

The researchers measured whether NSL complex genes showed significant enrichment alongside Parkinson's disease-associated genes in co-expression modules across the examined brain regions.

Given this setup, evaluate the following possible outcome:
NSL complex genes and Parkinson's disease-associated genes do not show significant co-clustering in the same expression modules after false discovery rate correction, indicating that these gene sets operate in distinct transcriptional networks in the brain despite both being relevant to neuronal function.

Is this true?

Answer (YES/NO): NO